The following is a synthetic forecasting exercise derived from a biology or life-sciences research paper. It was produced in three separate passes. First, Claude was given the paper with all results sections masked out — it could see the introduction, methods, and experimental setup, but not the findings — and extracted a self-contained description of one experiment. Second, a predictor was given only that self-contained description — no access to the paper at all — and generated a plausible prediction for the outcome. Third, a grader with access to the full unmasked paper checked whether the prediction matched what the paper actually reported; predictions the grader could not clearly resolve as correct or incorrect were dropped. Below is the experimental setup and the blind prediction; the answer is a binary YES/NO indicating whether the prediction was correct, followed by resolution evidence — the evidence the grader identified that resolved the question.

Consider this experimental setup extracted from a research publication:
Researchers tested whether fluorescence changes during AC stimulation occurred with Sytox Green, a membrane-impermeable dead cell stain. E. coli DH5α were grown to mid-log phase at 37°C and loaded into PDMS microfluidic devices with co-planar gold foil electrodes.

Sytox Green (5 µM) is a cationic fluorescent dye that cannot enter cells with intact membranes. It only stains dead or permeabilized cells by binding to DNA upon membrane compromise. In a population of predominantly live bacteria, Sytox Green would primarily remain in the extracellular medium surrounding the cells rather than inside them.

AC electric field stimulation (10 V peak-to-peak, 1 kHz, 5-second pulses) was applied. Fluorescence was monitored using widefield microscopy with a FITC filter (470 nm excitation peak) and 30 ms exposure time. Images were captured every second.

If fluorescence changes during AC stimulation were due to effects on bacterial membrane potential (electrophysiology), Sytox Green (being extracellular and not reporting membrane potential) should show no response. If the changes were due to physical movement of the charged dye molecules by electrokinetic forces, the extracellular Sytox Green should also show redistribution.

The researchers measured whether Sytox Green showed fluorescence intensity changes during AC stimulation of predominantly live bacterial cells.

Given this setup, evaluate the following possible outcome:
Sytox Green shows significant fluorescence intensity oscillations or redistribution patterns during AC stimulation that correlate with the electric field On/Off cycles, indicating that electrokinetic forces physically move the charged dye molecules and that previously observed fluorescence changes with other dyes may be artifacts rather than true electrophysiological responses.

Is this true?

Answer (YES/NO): YES